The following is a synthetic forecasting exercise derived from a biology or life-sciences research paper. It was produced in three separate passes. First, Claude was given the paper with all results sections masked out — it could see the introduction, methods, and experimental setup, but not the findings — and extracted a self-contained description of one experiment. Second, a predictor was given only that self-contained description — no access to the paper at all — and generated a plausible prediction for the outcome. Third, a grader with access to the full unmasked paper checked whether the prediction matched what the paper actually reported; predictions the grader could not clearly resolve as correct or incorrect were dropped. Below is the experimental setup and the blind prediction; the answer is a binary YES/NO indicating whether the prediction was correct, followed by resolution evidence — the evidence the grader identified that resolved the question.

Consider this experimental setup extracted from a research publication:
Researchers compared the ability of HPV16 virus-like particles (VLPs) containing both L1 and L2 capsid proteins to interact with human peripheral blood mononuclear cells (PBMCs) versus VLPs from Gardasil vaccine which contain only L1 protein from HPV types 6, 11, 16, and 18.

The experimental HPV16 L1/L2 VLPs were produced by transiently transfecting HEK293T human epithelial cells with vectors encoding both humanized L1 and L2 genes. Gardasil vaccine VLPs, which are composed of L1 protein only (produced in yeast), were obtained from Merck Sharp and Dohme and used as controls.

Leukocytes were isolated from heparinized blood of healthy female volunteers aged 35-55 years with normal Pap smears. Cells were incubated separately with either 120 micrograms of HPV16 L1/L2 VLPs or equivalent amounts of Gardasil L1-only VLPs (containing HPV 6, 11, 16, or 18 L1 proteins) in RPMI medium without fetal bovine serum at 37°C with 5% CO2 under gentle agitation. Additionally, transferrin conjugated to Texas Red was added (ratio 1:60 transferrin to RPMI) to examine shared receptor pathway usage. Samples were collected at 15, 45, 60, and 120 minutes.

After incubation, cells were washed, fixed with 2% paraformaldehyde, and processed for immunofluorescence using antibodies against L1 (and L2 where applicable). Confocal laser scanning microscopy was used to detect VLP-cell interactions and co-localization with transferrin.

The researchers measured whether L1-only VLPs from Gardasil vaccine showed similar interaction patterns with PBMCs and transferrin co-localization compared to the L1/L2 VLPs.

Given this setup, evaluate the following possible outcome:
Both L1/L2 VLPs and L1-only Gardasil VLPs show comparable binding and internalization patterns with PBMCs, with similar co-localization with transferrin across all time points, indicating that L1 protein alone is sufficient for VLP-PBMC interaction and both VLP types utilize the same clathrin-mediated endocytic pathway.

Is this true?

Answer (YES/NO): YES